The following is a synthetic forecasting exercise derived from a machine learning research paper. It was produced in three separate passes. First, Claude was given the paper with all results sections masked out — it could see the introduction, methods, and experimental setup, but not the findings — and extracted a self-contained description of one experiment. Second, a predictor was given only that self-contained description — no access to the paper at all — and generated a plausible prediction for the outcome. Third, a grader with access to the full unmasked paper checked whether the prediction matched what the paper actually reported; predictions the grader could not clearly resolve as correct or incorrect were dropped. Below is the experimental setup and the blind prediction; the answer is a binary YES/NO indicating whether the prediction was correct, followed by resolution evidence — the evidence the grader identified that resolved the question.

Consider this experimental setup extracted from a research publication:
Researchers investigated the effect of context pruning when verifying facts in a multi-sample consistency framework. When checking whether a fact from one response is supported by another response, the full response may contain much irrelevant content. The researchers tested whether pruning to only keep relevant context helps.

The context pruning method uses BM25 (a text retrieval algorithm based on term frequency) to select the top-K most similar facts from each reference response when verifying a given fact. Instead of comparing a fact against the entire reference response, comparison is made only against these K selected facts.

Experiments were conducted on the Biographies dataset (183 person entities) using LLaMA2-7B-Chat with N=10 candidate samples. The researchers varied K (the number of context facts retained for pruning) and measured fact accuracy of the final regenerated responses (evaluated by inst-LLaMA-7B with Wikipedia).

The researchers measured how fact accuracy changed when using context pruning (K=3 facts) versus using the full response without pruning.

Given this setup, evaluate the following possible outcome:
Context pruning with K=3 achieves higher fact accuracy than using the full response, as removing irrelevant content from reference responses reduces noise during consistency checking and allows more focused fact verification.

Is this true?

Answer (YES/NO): NO